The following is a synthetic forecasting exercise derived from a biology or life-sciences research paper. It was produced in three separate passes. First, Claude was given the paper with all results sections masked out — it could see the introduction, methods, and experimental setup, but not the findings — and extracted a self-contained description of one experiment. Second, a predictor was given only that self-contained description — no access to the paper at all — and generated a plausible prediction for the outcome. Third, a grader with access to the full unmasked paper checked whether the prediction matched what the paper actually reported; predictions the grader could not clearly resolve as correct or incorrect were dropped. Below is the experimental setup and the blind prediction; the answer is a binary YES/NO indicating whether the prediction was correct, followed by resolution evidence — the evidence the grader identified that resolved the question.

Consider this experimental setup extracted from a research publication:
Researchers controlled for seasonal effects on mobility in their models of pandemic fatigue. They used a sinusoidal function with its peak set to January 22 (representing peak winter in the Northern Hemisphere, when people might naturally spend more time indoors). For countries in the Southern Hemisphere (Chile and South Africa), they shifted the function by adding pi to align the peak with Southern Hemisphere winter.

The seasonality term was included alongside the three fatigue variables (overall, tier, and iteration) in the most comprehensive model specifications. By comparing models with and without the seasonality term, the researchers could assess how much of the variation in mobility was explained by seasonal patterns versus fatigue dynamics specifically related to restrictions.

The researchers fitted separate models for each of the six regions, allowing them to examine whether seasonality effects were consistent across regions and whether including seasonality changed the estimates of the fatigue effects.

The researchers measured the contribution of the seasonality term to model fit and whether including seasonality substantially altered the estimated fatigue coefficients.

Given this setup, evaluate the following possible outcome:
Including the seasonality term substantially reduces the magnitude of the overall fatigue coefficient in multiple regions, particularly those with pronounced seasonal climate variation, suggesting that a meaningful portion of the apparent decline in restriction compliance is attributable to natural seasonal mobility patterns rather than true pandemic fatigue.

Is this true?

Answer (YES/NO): NO